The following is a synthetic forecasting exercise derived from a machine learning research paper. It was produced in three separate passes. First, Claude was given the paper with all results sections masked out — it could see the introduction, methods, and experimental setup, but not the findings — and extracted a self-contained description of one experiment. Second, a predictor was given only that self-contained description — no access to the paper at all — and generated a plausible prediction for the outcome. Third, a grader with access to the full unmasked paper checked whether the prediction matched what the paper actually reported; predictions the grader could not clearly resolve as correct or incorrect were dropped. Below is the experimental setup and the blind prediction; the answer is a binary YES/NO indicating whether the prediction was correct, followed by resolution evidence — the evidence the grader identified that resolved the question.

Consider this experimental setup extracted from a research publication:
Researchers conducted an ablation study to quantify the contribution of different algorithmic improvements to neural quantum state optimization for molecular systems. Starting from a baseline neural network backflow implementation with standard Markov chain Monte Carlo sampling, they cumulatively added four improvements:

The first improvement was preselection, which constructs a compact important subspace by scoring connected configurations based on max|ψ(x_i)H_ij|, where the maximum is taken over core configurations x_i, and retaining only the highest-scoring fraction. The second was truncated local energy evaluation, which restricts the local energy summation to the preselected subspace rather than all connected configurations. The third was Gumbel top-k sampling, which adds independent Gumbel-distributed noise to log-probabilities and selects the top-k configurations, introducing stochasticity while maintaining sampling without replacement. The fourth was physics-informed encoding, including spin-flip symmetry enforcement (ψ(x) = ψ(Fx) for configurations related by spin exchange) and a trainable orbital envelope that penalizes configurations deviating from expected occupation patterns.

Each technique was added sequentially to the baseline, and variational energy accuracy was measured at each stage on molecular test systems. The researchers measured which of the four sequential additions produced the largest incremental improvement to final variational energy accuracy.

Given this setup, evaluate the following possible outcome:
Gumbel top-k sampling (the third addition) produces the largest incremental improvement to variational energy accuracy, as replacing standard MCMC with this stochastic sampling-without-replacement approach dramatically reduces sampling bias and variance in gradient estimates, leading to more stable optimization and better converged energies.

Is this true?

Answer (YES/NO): YES